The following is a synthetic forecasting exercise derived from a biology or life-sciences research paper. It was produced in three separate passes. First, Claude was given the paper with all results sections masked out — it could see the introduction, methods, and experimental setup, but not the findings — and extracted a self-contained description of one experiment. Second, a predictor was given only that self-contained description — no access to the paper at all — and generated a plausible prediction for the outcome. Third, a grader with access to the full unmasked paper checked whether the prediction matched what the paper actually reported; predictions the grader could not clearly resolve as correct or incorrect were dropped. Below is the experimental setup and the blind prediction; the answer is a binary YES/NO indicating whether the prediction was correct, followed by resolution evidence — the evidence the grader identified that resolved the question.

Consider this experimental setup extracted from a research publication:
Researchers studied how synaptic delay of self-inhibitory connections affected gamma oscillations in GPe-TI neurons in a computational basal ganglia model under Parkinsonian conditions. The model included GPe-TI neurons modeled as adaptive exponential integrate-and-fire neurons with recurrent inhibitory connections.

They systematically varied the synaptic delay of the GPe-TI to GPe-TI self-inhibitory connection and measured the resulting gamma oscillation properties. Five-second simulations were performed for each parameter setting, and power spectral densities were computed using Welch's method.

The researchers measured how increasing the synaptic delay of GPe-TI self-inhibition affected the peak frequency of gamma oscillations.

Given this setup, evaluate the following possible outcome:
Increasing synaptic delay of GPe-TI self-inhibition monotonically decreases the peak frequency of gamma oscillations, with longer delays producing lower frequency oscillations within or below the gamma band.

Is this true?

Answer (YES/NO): YES